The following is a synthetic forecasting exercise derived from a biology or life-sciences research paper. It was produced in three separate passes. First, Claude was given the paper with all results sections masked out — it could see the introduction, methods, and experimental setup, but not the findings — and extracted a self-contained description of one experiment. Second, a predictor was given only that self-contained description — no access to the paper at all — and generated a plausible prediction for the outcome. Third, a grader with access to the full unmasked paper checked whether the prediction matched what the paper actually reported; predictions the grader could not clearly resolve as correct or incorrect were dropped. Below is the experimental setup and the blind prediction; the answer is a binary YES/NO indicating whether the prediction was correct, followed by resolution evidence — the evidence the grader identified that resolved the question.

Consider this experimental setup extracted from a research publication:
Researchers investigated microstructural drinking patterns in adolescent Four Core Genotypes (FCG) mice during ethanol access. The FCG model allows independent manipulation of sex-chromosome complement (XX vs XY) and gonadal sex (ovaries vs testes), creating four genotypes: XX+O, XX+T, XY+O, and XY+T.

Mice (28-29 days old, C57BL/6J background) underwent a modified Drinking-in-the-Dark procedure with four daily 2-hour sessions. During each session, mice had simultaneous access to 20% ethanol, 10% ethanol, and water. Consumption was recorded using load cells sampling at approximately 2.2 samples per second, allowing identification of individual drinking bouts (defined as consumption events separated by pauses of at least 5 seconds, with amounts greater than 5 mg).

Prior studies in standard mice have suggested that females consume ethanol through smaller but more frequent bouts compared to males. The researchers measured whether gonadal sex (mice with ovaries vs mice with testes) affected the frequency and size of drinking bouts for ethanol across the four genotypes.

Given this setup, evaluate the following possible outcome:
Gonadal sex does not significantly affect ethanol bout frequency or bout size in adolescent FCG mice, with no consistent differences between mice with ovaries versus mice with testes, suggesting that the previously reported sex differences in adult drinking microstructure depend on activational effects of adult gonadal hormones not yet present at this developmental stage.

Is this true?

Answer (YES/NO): NO